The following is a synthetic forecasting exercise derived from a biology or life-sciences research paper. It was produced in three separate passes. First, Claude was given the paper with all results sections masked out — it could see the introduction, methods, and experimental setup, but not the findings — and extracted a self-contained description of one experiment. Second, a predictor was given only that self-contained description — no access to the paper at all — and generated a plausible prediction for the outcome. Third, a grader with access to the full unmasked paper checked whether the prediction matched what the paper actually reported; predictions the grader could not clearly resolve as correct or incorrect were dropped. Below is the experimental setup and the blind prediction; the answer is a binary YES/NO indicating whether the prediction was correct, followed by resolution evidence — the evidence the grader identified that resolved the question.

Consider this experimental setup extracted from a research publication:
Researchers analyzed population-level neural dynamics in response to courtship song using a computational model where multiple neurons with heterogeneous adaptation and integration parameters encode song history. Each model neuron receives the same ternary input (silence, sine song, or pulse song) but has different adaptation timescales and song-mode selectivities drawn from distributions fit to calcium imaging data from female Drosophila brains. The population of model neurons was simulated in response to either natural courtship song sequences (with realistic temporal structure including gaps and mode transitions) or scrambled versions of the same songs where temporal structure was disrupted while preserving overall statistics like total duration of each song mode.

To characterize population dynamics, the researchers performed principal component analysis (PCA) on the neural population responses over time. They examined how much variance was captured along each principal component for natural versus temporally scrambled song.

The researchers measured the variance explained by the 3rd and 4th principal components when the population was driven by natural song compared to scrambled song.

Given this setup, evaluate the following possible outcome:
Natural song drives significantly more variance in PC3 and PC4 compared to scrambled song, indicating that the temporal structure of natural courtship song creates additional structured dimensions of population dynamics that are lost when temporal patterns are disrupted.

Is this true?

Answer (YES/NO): YES